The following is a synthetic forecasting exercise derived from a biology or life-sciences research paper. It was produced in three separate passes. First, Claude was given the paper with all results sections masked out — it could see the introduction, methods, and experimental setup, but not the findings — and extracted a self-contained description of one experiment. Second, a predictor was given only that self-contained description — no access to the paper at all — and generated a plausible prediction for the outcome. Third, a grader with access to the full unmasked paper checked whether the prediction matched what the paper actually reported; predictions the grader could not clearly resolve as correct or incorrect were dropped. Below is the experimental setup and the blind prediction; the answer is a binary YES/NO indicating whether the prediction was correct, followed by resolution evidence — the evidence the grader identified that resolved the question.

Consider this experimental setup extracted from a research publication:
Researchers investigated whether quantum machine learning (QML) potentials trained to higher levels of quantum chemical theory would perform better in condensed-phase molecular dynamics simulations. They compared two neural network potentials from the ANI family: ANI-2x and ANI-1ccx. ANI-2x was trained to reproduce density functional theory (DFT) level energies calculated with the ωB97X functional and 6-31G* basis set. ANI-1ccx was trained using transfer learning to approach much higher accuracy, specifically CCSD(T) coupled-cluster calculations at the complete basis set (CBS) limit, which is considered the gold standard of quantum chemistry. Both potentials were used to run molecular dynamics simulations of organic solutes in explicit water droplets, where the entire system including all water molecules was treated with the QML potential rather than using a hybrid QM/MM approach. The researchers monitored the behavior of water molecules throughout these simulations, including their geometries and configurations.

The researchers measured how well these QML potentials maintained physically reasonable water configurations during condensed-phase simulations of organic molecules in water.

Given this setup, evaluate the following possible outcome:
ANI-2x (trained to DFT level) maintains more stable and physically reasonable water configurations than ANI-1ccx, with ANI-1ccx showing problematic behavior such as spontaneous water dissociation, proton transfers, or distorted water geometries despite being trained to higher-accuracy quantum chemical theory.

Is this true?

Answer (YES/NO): YES